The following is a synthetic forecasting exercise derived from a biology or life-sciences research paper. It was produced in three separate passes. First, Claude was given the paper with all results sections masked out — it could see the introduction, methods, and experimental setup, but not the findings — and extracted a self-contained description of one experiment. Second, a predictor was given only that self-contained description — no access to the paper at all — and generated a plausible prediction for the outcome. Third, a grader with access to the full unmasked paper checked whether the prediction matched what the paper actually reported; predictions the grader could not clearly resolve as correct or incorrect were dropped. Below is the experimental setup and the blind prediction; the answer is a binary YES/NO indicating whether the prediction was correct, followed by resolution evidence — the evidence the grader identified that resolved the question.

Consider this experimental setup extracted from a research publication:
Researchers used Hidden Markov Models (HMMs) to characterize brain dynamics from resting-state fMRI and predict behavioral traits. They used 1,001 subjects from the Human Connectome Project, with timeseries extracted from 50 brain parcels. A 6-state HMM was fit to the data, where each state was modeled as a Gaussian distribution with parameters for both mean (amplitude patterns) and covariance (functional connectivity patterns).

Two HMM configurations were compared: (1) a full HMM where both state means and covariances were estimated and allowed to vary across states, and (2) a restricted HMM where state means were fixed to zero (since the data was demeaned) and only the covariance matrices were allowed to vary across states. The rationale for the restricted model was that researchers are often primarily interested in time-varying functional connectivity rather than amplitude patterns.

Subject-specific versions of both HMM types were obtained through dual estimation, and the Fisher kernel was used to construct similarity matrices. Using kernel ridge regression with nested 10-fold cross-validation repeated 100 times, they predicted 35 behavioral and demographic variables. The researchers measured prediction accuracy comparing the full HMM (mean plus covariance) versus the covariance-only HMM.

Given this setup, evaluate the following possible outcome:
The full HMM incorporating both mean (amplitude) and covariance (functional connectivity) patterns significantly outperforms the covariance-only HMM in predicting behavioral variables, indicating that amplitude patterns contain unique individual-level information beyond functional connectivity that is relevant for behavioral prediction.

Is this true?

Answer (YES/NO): NO